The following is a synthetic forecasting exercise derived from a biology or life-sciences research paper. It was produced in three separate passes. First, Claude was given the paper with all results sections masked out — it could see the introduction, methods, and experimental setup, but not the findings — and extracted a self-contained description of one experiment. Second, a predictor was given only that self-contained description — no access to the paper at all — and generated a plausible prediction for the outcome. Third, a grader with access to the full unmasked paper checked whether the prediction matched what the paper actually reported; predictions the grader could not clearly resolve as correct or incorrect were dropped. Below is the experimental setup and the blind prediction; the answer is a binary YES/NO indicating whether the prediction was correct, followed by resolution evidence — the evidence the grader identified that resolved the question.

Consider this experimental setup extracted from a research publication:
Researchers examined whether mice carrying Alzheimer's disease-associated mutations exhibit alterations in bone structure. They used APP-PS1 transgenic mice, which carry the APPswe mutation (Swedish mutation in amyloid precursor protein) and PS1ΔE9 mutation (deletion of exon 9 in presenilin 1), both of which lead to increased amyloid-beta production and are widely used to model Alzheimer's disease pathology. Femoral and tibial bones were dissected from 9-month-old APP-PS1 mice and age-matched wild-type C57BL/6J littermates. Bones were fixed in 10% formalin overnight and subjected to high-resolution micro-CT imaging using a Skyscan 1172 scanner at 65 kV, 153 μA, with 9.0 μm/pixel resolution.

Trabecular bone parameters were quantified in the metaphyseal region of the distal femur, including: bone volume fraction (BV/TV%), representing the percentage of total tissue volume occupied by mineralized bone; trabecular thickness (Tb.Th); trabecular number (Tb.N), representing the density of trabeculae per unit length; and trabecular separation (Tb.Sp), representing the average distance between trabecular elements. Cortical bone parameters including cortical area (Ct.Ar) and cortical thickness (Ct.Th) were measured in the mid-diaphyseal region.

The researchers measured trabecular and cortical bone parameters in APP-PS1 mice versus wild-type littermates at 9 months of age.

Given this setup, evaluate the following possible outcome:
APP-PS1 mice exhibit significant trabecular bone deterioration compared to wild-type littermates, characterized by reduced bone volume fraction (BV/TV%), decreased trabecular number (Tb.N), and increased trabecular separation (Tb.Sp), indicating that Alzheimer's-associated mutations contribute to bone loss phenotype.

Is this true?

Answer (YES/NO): YES